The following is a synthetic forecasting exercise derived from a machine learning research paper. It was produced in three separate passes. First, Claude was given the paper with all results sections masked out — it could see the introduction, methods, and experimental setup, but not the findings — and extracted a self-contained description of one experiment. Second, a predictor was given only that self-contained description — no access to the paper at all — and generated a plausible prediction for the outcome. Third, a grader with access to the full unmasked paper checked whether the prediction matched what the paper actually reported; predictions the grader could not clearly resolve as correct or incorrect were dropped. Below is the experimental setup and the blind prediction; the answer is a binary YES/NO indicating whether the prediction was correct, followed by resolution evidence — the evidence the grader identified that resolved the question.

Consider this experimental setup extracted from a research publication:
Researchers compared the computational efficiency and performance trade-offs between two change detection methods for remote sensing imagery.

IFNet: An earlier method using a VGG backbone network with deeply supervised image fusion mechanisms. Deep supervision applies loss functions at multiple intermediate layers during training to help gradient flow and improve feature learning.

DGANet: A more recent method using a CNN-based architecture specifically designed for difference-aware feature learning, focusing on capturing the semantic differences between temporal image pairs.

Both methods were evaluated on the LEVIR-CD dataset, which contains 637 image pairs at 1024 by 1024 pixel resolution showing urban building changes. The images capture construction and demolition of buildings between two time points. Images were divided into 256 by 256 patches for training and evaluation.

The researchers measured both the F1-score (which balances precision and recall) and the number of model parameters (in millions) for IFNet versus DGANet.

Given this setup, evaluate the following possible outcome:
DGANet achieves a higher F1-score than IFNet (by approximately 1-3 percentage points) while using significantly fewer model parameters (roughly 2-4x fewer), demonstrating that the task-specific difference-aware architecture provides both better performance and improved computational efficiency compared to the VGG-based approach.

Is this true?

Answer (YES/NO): YES